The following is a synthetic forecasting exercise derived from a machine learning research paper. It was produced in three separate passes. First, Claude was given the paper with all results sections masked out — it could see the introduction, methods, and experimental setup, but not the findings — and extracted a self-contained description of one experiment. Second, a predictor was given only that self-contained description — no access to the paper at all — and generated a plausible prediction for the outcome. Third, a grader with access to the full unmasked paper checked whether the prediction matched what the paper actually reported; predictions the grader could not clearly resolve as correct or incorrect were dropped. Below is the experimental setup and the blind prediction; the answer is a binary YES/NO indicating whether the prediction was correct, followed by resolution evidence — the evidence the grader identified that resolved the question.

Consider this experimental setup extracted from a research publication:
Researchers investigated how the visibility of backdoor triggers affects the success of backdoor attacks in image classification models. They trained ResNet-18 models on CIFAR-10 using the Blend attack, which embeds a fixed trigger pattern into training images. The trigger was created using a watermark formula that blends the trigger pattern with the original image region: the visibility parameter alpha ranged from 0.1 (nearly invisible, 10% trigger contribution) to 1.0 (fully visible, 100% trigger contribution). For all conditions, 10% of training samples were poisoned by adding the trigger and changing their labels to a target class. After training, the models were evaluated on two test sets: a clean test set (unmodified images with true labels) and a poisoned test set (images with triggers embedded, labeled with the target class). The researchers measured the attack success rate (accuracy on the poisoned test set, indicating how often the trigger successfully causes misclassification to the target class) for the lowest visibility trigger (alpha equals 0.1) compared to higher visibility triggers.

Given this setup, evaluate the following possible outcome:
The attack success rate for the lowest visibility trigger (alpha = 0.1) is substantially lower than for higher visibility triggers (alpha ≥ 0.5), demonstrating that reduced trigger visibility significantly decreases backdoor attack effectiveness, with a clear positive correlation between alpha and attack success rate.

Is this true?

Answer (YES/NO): NO